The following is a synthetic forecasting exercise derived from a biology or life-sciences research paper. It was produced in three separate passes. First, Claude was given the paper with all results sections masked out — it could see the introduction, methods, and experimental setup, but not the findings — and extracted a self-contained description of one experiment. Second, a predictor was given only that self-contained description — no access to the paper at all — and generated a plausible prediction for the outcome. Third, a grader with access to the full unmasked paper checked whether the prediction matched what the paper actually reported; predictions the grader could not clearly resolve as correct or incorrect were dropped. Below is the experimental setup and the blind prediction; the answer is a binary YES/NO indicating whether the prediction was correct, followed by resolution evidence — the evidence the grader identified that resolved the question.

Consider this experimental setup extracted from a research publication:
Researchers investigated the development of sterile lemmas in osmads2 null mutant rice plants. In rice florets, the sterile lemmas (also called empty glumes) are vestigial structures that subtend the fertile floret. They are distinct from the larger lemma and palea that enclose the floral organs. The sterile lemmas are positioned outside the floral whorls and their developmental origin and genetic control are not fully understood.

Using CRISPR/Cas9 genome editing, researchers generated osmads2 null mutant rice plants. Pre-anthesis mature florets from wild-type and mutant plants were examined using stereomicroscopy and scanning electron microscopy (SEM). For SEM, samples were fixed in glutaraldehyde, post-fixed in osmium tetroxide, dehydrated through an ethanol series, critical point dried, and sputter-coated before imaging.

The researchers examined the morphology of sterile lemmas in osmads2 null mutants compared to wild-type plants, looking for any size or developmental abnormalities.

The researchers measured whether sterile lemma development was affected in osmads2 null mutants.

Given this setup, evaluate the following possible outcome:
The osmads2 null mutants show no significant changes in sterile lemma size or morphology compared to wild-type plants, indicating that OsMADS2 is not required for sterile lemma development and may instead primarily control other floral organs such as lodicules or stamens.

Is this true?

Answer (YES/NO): NO